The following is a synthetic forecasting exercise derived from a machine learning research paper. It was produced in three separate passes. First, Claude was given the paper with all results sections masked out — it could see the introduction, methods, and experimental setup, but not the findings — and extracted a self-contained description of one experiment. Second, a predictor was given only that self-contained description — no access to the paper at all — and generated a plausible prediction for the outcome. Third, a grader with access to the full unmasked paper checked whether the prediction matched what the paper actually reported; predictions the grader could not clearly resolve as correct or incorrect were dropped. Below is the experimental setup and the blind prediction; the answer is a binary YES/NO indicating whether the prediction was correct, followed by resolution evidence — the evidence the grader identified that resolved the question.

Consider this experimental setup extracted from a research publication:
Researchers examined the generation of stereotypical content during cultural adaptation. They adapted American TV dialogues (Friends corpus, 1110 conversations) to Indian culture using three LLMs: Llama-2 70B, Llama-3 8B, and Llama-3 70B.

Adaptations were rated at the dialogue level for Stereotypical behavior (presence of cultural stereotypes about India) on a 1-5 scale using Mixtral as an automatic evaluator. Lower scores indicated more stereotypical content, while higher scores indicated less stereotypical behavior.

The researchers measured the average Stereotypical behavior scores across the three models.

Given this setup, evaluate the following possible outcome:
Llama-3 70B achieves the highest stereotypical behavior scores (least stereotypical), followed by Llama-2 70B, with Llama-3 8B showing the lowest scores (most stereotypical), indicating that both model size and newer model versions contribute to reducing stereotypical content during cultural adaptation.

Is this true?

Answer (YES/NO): NO